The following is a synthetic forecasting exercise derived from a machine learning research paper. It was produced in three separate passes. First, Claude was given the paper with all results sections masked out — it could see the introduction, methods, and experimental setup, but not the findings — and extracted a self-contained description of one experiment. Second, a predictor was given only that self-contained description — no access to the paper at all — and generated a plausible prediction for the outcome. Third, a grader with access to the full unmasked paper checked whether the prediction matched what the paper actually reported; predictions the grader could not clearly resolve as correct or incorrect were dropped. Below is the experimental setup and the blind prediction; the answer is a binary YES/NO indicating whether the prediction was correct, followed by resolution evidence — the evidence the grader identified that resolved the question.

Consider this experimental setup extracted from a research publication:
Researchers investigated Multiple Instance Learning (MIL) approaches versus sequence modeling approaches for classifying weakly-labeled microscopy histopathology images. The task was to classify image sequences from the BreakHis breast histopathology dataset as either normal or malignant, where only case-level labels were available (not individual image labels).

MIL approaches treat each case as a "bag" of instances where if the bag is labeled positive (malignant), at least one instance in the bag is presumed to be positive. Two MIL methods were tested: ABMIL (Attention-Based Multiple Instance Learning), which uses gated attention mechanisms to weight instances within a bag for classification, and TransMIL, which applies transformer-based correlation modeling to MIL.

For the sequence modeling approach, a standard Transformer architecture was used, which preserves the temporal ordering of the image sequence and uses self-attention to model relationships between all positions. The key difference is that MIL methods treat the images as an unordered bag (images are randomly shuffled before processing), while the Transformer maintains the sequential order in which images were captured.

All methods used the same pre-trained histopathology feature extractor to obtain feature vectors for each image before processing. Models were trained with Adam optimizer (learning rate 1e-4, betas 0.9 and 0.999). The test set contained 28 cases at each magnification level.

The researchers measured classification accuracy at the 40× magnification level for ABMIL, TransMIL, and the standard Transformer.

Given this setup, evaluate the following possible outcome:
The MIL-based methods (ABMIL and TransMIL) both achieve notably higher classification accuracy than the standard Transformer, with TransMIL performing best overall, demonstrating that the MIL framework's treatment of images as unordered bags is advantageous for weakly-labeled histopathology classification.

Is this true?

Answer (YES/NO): NO